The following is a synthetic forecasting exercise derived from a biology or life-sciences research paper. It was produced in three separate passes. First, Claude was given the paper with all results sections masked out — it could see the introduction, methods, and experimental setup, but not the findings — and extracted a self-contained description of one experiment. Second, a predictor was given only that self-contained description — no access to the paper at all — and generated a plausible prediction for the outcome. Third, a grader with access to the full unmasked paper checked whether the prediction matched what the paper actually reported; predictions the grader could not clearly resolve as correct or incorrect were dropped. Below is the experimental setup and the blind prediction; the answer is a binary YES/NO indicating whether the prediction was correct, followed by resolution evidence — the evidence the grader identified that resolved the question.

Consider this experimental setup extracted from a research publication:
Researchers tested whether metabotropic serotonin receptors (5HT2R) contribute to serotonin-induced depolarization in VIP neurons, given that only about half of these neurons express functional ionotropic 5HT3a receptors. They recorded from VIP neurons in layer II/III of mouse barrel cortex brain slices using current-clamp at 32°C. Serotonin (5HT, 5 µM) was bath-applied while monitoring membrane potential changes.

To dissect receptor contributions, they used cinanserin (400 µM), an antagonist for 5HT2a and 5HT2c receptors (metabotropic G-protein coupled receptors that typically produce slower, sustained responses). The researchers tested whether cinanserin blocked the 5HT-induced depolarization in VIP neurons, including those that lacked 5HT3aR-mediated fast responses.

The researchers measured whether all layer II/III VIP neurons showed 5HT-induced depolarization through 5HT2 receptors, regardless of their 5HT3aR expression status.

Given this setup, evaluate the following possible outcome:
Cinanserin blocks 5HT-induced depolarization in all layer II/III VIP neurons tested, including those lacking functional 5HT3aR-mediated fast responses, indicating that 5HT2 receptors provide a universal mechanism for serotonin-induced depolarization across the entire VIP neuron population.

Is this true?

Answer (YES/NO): YES